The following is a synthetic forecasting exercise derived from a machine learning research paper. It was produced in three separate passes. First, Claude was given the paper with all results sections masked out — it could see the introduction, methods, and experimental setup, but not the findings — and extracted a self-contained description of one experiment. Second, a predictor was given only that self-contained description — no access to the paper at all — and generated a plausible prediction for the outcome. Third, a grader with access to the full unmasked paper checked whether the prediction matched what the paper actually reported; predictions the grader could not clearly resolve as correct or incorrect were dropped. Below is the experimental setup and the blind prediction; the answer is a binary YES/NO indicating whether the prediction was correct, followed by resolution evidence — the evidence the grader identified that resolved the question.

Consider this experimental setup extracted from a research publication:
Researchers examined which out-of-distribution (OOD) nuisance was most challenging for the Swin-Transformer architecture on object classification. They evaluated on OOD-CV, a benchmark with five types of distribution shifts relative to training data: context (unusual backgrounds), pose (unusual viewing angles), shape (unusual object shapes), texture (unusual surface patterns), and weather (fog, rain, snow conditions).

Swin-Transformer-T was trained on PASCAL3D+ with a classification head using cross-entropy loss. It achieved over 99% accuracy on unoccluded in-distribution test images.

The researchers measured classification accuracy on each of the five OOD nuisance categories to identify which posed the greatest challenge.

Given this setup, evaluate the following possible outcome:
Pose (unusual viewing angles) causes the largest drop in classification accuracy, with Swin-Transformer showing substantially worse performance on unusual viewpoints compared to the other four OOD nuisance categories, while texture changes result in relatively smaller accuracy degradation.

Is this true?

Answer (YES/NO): NO